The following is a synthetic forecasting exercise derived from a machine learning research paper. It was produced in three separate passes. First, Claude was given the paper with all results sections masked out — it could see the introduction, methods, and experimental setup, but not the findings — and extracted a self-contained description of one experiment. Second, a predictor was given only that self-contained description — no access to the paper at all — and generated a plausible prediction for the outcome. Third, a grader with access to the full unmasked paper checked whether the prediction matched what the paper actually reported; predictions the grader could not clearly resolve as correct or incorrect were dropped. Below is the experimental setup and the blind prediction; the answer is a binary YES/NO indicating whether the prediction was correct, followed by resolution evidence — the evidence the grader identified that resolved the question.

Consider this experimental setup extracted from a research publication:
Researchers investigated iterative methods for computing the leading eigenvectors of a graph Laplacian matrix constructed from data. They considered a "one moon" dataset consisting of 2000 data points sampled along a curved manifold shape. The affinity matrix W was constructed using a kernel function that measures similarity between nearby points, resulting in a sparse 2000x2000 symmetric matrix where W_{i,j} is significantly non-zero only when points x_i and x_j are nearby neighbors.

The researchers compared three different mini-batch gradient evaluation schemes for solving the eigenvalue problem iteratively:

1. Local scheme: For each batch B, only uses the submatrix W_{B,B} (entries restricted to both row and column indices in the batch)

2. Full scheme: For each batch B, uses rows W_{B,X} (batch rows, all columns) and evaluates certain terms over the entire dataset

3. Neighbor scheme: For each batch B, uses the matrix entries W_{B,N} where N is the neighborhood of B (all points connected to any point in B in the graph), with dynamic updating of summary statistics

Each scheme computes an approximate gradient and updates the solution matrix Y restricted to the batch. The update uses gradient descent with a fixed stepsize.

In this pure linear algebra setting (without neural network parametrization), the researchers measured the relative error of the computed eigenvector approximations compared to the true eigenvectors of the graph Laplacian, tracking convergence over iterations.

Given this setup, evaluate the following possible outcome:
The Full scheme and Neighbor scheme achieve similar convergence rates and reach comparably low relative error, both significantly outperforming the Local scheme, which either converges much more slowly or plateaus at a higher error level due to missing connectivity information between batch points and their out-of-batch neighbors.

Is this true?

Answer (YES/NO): YES